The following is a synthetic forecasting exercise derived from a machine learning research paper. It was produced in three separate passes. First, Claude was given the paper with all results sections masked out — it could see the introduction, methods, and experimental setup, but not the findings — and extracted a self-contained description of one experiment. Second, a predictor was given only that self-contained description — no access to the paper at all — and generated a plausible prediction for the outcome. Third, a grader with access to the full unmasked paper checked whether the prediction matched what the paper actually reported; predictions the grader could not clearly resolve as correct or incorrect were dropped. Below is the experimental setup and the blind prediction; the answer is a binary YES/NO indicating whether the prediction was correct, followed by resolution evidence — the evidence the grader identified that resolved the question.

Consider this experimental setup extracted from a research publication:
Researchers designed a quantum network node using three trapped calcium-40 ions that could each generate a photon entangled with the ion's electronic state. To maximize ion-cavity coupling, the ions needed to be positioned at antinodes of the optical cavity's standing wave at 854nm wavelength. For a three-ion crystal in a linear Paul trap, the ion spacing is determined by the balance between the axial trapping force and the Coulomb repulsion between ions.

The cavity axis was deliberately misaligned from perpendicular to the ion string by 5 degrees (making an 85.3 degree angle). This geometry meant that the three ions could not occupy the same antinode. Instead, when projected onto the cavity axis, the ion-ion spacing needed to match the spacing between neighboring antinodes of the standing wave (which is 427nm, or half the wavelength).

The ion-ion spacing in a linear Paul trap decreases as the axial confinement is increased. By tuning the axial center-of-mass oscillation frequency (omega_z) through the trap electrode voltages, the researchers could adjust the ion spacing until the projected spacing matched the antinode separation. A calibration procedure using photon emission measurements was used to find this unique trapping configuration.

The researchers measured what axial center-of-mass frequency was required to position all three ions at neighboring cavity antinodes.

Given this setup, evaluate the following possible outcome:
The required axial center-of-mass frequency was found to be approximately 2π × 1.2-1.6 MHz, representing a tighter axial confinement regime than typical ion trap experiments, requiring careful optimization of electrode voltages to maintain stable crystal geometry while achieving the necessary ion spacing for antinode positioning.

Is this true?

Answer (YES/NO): NO